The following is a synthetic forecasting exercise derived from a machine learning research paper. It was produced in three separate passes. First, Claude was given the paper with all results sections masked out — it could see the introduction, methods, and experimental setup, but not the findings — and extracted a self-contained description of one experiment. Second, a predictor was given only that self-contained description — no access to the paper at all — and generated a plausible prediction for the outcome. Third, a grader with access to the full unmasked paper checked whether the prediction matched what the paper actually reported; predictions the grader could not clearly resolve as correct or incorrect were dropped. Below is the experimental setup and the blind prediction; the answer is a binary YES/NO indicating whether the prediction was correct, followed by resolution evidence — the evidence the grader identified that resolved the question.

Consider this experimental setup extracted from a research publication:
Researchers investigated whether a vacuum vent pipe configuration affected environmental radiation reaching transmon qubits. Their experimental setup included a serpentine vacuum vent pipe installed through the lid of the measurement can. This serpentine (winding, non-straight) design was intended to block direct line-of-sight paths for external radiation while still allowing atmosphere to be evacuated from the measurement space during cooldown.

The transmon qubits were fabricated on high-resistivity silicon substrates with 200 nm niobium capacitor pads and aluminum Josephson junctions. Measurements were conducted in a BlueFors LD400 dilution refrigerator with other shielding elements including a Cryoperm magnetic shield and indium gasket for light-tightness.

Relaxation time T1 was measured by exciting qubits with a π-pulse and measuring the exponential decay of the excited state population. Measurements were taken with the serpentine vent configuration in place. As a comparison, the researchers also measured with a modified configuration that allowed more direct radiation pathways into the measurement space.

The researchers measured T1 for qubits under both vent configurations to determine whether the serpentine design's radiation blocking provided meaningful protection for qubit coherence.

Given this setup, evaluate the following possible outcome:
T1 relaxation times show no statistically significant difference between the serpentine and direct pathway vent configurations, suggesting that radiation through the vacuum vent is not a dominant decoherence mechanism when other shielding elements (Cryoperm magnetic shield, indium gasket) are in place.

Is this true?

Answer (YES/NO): NO